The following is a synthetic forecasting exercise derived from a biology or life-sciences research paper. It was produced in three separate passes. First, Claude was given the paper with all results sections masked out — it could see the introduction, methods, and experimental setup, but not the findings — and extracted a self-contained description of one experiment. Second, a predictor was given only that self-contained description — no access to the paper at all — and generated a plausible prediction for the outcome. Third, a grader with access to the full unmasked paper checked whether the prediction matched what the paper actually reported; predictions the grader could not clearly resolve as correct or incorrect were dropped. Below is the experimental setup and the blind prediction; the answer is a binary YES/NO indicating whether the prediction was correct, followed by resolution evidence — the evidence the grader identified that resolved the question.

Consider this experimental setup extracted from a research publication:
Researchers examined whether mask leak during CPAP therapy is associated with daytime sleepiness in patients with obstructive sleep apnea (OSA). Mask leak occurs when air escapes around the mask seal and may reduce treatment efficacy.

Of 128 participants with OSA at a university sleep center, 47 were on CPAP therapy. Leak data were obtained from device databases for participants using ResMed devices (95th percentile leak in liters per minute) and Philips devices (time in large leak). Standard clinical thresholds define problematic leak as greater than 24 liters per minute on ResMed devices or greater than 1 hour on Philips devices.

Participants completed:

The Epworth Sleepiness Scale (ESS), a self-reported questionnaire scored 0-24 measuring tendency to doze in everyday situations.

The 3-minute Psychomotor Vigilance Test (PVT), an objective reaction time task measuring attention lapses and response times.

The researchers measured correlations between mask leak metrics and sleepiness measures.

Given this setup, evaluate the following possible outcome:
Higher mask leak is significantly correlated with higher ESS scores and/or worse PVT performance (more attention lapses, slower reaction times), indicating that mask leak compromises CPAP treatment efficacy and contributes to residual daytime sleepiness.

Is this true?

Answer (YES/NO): NO